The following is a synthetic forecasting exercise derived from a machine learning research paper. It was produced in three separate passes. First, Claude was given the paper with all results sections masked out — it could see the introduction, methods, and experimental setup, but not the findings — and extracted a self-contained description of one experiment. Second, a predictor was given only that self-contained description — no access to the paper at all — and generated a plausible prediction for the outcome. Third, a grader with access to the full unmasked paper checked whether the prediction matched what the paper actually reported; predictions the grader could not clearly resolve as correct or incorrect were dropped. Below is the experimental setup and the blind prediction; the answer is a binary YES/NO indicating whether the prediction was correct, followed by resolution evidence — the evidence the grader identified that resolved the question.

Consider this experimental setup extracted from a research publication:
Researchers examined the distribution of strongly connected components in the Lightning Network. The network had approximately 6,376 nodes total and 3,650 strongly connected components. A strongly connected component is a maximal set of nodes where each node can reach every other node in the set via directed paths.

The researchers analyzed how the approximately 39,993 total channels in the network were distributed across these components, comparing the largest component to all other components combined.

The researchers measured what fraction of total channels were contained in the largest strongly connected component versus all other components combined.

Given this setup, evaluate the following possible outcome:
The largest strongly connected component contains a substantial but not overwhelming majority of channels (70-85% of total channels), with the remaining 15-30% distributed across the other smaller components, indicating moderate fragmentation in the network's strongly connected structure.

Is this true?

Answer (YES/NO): YES